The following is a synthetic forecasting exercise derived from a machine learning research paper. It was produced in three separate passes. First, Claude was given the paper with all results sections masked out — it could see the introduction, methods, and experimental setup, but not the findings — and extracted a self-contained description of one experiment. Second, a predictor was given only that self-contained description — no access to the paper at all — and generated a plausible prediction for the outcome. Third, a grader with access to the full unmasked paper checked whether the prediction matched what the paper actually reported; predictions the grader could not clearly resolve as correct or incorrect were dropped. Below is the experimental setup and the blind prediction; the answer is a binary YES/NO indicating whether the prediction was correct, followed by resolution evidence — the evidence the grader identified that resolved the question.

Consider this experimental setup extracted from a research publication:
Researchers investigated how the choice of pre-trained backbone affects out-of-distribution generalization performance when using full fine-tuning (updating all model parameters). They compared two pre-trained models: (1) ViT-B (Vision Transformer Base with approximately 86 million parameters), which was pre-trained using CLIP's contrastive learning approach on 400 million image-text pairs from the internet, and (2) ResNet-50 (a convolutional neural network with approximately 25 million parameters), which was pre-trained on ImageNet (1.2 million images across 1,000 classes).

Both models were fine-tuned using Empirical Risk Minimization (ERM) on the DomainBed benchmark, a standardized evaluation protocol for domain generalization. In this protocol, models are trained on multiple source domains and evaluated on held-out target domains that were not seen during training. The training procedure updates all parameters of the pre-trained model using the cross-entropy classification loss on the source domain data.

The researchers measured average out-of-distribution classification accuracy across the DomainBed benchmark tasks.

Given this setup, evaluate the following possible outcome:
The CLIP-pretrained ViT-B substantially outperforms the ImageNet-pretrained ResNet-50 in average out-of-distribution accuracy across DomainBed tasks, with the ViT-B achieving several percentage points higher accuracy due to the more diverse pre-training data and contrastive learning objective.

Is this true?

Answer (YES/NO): NO